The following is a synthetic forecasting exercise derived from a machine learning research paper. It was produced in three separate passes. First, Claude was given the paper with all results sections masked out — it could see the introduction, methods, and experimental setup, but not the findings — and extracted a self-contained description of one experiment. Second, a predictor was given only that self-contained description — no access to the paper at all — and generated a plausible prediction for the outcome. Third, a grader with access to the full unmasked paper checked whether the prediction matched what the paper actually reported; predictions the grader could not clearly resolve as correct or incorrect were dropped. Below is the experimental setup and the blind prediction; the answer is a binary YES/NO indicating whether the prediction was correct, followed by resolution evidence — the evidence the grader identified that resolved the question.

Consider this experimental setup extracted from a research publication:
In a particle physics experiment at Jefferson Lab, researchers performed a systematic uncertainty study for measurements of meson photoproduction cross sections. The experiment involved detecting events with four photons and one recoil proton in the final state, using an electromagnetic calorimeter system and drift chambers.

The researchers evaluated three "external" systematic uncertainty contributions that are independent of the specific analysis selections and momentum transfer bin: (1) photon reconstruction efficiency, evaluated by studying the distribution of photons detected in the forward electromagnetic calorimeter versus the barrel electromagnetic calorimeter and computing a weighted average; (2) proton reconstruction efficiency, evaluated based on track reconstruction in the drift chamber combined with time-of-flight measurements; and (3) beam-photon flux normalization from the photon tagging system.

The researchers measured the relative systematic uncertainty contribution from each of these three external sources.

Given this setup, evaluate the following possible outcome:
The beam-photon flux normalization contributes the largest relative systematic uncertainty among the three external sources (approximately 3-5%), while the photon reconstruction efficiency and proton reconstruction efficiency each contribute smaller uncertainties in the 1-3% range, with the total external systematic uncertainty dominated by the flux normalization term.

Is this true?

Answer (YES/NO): NO